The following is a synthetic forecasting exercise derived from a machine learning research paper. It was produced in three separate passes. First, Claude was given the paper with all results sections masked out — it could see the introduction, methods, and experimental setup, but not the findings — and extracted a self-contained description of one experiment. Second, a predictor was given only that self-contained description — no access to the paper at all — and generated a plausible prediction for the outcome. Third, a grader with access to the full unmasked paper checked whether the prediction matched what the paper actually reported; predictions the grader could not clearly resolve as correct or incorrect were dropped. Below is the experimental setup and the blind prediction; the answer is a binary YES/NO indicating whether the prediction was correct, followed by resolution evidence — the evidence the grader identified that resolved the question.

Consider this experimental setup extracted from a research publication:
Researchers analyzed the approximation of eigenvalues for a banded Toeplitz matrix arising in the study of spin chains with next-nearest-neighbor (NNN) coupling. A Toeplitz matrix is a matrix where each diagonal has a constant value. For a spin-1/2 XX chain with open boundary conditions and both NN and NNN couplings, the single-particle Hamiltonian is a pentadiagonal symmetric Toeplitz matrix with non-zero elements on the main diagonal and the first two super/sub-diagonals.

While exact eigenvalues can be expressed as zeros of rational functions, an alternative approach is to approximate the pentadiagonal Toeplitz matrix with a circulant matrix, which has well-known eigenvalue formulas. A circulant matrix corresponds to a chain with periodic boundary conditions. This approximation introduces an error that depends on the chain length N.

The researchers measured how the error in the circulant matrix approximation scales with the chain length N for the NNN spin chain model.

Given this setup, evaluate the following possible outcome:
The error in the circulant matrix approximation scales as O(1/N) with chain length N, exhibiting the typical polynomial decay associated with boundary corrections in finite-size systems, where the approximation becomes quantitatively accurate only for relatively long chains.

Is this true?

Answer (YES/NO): YES